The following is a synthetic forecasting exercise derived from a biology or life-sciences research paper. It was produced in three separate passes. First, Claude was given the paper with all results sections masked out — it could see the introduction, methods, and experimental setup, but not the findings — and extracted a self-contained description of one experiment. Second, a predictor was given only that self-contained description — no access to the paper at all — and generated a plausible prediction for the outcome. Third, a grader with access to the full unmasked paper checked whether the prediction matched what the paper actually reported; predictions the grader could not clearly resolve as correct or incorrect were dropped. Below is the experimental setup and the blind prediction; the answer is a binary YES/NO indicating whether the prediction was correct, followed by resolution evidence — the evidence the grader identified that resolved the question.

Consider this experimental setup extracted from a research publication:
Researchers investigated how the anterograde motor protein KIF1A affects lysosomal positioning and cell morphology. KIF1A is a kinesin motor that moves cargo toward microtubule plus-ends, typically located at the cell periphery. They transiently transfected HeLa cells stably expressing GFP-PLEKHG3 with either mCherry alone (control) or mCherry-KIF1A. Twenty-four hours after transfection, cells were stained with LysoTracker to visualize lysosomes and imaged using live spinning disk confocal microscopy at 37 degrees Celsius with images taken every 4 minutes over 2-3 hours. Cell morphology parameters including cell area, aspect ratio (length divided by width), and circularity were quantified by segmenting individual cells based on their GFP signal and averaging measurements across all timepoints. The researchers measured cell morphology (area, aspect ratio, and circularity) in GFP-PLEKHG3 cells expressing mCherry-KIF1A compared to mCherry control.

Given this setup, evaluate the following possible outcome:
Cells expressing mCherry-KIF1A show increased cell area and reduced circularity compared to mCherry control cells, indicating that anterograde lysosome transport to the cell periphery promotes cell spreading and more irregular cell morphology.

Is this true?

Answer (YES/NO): NO